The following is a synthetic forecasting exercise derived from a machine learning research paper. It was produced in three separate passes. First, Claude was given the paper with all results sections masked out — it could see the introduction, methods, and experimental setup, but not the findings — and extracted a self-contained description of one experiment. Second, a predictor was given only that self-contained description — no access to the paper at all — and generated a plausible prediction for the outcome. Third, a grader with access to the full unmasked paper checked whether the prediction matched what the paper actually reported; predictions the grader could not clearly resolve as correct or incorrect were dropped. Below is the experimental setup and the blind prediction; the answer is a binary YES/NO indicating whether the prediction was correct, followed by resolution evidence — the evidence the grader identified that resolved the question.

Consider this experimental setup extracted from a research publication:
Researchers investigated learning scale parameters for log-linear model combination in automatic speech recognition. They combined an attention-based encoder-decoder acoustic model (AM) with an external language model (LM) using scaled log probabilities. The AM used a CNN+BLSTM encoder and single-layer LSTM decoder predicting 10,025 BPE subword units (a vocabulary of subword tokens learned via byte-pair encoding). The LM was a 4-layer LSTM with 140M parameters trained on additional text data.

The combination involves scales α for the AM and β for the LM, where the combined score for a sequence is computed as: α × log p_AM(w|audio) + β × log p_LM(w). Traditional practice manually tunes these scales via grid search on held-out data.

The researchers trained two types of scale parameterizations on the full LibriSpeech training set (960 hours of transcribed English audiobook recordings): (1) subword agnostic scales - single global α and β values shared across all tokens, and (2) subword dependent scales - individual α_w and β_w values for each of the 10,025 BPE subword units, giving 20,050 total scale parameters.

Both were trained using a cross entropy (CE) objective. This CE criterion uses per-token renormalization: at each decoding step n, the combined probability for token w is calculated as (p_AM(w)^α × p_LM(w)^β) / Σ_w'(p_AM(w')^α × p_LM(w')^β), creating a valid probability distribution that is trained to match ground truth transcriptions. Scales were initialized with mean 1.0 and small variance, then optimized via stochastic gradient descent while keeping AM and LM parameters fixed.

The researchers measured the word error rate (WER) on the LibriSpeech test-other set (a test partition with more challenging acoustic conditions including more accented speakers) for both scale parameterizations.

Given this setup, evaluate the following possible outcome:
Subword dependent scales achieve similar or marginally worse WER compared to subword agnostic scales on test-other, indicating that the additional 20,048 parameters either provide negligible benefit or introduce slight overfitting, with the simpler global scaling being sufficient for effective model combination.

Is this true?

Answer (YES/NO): NO